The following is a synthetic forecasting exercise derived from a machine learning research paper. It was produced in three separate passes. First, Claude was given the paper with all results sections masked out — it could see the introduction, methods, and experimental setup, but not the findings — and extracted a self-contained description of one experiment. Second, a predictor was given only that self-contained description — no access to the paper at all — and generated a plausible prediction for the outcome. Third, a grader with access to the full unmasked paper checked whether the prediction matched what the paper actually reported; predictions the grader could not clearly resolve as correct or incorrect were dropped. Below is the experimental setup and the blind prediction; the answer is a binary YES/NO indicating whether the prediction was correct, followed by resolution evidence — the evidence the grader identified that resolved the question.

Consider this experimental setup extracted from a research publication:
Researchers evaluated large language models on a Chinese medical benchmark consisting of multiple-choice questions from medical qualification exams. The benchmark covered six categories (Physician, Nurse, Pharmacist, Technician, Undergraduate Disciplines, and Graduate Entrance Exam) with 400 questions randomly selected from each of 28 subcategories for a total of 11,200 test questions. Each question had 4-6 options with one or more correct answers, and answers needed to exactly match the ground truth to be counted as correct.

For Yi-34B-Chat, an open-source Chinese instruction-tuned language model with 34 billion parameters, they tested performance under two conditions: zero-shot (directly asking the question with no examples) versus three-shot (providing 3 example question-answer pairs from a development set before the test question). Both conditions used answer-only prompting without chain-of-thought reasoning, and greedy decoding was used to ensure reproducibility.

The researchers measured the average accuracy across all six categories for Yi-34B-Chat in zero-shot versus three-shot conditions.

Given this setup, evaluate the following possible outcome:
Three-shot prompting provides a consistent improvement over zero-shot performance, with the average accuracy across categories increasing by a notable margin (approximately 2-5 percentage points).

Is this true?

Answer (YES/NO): YES